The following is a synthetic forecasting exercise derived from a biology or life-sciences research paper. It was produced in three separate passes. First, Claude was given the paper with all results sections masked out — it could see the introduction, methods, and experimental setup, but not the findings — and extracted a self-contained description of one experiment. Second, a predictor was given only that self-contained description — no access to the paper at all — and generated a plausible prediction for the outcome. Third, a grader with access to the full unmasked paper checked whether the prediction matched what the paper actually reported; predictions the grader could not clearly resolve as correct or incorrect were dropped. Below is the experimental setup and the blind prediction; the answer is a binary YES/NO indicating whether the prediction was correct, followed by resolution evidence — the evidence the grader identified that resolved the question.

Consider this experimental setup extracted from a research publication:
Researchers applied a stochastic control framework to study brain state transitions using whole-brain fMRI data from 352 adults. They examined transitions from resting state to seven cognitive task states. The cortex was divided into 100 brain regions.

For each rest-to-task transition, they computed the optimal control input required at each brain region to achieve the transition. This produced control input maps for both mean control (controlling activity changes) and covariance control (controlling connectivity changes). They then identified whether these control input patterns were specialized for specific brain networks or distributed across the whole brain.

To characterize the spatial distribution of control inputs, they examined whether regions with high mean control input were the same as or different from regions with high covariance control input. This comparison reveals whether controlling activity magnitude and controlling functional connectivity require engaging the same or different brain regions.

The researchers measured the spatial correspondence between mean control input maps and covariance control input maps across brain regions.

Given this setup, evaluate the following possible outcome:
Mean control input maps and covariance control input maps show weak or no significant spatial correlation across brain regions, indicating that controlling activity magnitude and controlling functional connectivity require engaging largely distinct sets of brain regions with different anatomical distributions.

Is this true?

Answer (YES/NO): NO